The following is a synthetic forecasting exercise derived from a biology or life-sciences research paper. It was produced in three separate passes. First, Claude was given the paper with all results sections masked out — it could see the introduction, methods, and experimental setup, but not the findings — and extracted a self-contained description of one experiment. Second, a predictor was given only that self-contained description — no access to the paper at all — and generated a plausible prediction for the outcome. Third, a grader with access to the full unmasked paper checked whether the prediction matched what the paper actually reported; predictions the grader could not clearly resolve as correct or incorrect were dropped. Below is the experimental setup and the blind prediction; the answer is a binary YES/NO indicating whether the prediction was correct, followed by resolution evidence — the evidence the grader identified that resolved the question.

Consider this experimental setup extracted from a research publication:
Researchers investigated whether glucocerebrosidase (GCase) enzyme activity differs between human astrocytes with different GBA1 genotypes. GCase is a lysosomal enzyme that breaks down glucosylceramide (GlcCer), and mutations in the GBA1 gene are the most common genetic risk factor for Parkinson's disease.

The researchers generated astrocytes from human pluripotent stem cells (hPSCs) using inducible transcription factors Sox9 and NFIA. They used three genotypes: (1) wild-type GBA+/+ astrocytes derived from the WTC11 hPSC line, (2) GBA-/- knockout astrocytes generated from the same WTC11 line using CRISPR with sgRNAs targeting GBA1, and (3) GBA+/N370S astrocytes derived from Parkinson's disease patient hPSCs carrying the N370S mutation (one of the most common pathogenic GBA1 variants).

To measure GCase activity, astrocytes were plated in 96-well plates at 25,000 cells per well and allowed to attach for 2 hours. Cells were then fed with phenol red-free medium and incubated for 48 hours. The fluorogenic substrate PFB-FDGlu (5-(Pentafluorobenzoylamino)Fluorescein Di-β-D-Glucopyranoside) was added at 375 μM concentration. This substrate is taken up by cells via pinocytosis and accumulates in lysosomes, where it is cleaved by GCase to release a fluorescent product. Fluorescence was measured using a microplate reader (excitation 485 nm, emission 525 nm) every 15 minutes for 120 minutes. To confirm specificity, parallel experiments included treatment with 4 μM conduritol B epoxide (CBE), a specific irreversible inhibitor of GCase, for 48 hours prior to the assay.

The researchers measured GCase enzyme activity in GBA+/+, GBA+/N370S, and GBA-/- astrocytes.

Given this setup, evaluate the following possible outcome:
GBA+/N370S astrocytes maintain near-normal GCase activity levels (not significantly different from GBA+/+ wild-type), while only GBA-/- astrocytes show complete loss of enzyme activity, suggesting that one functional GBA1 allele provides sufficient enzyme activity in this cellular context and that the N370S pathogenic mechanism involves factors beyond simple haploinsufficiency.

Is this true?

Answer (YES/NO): NO